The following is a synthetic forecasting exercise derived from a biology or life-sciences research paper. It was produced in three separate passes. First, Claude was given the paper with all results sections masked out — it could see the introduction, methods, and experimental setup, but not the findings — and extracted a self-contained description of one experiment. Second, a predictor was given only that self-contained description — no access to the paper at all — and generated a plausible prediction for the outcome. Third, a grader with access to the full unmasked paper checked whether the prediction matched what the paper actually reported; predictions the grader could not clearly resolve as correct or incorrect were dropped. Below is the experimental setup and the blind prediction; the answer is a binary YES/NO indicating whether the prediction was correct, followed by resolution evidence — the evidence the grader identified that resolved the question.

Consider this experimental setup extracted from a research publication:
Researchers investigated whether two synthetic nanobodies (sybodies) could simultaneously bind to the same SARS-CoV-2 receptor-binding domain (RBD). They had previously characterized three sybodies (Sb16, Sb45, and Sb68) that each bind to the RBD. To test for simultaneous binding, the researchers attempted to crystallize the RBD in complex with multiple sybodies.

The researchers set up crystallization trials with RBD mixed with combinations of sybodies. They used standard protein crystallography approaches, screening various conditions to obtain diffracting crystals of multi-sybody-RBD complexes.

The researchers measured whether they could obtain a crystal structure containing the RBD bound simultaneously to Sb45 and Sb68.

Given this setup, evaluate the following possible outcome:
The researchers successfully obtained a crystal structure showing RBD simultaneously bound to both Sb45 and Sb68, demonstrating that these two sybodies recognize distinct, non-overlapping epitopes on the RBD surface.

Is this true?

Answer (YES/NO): YES